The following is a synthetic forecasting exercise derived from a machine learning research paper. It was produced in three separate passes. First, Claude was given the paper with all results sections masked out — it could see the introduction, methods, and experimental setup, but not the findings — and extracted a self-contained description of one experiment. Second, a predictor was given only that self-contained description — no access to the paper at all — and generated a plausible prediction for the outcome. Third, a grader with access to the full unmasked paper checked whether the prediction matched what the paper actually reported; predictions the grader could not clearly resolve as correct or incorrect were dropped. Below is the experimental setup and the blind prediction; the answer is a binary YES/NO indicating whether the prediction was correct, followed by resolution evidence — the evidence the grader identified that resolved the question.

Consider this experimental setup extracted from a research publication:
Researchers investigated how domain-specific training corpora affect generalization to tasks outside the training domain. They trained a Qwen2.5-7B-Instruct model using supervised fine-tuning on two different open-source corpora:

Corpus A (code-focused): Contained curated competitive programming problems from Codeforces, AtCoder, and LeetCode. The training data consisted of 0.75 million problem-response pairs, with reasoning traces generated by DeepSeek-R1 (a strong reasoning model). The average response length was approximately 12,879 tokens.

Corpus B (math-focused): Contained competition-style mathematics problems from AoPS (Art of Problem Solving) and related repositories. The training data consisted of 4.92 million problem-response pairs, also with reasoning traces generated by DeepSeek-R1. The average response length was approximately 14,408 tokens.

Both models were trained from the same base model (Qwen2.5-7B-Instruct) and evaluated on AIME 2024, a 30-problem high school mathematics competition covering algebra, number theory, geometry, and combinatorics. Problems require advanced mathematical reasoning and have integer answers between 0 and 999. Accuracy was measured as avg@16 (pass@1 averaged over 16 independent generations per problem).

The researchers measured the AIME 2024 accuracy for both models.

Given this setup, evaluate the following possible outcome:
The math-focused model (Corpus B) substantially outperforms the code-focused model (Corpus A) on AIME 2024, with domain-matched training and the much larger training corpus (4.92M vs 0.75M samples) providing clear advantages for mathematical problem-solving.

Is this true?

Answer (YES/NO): YES